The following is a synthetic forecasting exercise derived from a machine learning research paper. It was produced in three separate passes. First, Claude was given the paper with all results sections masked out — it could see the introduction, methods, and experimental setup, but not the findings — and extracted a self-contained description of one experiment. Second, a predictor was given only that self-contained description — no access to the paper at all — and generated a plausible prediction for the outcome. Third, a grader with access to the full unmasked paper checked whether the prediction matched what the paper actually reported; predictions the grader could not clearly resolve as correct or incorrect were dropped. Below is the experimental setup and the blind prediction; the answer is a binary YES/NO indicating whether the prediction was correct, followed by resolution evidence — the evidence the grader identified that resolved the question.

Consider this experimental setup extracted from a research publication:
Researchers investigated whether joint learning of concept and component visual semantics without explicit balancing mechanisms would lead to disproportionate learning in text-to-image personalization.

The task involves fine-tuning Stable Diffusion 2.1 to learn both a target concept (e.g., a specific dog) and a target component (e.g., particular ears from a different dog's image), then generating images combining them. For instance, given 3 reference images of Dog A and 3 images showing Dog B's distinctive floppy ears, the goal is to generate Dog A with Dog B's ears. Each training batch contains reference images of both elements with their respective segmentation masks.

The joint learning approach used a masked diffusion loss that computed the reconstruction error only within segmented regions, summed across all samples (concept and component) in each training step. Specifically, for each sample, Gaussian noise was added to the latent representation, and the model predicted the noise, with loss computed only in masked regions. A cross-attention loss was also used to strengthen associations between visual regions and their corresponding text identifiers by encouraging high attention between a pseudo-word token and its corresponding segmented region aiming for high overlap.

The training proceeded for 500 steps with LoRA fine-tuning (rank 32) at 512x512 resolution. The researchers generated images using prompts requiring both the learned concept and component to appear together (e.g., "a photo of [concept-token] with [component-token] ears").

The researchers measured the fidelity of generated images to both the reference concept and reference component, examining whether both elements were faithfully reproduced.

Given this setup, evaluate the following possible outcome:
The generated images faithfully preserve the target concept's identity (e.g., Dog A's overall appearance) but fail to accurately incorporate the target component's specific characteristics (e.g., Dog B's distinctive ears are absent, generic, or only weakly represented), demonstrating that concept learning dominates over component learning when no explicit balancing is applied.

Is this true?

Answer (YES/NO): NO